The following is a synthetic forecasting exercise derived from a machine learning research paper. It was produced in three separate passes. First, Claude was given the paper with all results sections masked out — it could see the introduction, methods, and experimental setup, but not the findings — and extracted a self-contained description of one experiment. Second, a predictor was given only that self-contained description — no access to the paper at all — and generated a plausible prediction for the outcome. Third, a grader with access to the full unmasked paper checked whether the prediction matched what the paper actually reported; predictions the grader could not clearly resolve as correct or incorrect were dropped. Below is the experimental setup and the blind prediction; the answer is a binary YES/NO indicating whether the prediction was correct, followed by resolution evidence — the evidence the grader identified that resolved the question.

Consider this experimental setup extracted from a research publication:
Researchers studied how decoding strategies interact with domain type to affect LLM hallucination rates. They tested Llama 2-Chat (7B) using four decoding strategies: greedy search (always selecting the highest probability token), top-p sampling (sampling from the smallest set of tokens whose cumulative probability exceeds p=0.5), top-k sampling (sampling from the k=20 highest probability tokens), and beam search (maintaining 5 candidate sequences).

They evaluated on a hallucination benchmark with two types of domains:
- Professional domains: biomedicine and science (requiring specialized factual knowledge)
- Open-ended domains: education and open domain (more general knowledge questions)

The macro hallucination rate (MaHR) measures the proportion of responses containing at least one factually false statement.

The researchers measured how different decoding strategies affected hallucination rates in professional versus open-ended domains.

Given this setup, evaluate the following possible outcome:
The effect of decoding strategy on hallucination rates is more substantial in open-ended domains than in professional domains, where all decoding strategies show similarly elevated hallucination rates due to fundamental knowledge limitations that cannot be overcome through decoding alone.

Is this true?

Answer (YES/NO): NO